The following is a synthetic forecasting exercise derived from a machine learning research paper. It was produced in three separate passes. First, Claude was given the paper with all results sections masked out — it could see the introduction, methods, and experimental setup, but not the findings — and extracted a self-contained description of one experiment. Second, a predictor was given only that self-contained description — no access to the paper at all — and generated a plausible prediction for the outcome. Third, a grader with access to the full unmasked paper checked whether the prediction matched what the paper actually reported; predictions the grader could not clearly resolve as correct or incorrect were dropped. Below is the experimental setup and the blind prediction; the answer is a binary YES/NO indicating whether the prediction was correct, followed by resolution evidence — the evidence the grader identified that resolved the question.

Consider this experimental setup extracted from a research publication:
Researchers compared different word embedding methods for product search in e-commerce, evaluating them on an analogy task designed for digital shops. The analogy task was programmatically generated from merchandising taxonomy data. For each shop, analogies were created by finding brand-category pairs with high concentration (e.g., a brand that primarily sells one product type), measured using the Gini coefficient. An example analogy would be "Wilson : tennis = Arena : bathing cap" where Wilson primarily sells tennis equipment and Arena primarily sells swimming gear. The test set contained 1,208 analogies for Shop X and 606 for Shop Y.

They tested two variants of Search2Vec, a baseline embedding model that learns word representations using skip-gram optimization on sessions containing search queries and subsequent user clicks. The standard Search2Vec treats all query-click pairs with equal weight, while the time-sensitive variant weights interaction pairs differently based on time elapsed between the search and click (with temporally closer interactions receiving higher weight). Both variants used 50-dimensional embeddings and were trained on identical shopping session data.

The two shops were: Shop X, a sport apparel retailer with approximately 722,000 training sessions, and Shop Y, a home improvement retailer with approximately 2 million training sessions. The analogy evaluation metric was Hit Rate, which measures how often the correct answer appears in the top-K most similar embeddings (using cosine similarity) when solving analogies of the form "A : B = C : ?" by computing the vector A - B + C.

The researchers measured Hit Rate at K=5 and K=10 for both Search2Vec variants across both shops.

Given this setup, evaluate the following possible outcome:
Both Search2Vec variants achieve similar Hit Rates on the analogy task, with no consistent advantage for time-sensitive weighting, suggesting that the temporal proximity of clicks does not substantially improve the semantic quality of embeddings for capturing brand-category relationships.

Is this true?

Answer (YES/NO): NO